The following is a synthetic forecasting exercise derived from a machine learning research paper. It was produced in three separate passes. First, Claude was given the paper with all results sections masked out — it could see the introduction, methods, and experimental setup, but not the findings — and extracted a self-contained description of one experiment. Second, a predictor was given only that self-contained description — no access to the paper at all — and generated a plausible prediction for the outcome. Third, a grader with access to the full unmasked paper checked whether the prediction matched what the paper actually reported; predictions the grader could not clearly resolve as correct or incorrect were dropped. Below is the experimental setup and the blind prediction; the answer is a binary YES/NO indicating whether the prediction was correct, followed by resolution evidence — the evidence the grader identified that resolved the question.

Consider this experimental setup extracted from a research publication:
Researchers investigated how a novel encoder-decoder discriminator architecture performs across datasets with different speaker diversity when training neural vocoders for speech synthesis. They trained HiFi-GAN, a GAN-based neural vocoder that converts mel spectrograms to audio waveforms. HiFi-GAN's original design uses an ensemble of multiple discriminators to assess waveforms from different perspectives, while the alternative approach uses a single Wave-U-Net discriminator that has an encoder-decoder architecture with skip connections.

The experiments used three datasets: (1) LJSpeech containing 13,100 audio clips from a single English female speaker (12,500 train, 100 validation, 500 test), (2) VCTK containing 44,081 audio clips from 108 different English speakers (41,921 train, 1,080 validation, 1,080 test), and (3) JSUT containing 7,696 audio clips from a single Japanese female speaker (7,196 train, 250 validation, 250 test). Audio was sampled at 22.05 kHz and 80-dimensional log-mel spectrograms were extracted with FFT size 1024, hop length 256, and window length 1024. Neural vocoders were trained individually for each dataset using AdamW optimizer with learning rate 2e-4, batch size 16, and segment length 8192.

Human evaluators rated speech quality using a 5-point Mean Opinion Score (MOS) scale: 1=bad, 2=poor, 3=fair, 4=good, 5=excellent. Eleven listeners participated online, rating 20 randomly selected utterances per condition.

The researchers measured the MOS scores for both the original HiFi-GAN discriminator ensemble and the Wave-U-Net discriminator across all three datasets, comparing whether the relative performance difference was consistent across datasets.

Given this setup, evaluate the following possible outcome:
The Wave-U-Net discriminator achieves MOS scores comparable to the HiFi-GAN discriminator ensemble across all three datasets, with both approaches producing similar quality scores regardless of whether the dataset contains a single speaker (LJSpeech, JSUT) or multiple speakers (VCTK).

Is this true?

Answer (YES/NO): YES